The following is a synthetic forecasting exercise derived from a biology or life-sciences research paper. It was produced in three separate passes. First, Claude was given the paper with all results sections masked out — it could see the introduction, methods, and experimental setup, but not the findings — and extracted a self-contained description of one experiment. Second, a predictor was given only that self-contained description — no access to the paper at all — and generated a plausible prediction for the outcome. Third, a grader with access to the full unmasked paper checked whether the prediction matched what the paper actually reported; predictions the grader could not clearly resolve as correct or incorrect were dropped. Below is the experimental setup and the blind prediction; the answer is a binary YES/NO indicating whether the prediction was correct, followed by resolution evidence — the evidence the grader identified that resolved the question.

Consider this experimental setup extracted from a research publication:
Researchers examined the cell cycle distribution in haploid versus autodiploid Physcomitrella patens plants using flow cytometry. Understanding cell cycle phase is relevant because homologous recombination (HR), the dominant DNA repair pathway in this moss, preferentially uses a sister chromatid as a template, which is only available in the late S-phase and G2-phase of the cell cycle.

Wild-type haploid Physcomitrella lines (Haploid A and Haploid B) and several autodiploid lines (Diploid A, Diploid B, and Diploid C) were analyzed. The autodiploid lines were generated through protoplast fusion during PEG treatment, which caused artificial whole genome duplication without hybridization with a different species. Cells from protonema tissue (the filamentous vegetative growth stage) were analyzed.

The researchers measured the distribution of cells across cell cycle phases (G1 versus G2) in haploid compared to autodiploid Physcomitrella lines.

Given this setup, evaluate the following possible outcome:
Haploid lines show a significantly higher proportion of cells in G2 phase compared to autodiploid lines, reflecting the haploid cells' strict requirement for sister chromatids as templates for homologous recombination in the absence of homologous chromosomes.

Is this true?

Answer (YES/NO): NO